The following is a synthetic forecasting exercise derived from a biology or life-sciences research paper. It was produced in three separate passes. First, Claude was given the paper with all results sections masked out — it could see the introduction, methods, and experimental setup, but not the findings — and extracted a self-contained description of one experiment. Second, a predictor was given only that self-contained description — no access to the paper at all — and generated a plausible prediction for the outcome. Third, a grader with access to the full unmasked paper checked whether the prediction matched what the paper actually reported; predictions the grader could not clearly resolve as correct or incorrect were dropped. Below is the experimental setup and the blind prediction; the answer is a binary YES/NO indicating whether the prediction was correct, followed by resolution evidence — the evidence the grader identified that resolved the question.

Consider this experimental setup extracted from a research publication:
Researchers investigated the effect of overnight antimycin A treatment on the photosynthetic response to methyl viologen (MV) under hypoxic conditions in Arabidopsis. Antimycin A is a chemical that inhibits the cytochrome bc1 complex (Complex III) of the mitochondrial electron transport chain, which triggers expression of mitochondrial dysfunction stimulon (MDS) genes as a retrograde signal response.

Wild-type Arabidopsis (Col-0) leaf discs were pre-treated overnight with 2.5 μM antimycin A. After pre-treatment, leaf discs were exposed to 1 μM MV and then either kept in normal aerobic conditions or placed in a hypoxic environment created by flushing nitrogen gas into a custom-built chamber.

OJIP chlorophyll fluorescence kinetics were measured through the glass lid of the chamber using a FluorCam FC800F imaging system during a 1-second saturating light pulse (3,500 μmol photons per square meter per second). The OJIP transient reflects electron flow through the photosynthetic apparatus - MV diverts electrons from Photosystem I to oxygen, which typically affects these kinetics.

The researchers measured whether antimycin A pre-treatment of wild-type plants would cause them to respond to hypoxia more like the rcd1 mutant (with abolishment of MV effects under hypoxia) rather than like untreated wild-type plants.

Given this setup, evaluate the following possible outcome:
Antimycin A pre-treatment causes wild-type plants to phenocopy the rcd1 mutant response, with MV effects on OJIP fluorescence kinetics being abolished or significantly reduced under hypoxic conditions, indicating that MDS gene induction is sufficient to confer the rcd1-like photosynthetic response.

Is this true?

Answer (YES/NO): YES